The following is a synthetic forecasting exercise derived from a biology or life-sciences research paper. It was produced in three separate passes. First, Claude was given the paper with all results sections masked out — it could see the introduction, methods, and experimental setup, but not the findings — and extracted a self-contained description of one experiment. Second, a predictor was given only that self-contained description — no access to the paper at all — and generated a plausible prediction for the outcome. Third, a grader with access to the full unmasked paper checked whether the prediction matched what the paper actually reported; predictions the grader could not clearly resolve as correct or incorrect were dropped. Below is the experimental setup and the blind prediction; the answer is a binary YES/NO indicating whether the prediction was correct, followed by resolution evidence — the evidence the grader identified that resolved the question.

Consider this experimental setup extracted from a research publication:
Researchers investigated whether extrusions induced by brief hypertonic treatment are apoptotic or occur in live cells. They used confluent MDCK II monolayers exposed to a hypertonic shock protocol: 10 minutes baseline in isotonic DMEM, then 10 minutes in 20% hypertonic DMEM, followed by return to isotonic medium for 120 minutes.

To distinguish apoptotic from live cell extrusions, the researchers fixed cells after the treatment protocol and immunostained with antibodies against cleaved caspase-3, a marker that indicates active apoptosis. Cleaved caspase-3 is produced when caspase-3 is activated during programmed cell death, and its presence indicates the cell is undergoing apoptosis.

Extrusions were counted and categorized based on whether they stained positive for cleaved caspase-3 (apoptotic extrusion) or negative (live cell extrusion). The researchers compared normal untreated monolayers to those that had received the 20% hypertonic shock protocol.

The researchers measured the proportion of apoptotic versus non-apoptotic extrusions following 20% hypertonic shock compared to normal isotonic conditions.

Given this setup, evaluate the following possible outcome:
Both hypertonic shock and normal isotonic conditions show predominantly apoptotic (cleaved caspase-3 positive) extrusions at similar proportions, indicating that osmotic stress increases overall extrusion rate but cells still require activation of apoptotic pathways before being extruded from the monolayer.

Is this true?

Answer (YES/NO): NO